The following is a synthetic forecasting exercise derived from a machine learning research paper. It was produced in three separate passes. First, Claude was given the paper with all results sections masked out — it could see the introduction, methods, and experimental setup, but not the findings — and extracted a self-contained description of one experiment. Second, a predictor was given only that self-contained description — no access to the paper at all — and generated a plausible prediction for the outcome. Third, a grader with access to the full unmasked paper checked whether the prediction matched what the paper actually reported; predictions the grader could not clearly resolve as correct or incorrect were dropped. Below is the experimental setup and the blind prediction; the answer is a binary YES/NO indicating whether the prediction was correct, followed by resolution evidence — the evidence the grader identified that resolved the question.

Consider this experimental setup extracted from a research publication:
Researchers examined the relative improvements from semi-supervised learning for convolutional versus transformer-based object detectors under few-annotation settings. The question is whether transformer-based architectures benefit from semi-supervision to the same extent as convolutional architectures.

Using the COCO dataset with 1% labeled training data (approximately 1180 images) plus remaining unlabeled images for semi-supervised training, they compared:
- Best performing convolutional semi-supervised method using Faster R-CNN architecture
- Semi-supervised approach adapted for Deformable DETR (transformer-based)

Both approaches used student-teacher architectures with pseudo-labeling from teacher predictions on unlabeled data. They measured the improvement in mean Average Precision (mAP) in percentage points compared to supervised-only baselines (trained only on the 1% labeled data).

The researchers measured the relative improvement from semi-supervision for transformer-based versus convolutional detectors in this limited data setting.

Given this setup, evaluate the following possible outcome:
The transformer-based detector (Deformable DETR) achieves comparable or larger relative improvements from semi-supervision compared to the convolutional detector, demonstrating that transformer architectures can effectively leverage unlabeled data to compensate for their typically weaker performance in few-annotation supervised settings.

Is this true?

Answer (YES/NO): NO